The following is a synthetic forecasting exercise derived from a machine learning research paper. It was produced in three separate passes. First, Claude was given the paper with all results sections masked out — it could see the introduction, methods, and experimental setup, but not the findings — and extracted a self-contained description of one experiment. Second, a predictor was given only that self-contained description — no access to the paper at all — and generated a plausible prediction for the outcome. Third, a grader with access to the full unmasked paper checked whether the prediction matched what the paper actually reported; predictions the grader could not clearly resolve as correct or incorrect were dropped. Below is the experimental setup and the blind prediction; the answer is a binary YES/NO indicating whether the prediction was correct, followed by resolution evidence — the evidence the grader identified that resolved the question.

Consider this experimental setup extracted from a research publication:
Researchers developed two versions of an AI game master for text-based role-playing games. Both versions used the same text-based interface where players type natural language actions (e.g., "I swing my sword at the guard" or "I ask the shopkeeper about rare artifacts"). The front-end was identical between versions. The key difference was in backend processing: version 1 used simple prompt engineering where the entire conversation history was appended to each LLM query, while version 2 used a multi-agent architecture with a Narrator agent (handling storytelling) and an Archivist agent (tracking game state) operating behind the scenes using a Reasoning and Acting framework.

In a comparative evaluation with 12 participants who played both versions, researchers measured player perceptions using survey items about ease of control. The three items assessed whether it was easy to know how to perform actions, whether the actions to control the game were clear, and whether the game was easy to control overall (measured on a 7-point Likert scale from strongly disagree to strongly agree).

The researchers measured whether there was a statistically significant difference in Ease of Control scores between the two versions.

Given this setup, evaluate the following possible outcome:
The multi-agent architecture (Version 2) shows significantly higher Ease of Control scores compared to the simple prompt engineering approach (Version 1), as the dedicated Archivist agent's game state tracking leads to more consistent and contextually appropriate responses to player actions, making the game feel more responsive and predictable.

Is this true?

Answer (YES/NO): YES